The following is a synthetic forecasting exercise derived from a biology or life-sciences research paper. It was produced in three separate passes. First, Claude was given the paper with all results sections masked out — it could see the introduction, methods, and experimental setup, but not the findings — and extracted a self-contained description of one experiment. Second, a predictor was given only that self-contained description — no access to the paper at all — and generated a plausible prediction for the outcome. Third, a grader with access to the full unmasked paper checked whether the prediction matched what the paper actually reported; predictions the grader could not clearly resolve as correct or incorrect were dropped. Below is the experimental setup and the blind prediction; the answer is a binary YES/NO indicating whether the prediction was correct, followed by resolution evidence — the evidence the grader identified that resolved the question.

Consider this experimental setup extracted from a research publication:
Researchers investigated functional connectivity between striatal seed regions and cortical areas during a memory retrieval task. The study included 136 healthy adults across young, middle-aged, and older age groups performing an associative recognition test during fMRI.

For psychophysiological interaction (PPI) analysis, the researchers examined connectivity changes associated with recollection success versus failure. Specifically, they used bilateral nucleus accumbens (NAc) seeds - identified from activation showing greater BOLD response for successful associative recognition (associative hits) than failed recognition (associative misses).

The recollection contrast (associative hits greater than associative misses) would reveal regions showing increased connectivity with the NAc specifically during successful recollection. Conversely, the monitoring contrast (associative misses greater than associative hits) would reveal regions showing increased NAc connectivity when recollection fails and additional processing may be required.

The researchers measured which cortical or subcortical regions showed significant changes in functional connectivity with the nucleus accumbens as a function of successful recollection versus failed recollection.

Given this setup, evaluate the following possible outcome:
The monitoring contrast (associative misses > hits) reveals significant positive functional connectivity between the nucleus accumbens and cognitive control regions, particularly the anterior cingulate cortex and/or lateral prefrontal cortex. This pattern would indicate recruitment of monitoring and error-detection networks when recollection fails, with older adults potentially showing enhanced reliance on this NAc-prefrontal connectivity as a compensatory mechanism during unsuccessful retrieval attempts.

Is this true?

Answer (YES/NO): NO